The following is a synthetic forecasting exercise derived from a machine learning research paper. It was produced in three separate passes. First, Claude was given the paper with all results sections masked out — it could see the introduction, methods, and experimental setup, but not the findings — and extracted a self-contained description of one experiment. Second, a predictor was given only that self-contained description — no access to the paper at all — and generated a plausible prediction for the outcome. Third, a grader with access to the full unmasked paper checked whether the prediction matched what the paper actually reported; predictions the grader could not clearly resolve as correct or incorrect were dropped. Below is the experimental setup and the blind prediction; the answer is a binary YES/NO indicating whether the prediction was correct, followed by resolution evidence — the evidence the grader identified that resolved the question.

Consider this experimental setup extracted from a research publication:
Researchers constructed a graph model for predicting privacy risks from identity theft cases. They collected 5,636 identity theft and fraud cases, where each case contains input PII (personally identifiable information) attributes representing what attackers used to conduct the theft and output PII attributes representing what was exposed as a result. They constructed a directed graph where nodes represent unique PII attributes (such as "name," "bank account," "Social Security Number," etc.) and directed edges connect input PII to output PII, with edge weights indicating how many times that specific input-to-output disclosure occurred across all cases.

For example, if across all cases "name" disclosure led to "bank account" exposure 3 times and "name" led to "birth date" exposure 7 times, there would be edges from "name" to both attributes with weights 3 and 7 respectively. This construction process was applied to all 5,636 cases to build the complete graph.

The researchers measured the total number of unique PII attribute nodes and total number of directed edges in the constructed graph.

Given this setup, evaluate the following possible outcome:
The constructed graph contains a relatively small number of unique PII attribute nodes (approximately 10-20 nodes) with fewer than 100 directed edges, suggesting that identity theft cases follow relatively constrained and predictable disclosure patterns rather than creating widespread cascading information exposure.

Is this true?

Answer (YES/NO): NO